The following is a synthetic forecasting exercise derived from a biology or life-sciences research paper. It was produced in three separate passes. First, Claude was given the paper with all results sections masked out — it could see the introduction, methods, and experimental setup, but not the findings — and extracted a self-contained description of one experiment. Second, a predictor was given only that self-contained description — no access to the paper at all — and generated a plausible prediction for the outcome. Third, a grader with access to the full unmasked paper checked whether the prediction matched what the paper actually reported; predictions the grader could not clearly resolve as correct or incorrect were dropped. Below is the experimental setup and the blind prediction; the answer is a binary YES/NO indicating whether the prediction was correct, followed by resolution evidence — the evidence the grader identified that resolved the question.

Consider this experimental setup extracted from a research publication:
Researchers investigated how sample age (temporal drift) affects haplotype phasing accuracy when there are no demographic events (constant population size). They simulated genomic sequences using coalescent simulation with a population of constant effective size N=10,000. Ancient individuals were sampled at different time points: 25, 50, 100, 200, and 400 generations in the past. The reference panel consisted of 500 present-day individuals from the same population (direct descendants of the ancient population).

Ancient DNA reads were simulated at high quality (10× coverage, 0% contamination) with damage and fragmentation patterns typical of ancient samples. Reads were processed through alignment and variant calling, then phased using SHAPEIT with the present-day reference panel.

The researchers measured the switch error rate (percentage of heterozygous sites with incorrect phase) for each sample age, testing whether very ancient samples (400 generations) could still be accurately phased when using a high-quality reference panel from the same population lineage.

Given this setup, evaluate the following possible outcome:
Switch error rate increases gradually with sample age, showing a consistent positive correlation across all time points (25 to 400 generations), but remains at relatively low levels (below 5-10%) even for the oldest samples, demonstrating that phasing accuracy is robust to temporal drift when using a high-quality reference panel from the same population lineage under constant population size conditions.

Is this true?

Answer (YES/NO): NO